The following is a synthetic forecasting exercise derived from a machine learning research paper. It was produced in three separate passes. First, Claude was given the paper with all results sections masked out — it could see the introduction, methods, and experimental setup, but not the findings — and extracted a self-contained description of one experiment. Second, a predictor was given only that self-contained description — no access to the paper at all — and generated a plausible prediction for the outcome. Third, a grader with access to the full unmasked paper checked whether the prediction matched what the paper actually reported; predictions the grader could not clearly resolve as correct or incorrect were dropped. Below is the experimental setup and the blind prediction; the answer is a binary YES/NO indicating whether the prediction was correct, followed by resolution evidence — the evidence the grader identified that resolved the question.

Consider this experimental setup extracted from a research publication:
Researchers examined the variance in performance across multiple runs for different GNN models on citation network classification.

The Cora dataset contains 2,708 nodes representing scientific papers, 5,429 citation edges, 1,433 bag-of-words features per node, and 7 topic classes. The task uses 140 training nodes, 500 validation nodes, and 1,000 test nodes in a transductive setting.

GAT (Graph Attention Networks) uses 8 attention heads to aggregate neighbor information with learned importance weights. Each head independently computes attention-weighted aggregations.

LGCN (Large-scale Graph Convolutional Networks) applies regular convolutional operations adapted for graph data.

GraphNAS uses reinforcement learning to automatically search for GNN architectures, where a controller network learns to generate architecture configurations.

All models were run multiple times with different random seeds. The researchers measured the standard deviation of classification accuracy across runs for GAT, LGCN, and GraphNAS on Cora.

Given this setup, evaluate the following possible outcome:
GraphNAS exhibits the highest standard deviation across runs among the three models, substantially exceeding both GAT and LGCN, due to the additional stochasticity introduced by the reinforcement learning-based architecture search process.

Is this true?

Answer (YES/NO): NO